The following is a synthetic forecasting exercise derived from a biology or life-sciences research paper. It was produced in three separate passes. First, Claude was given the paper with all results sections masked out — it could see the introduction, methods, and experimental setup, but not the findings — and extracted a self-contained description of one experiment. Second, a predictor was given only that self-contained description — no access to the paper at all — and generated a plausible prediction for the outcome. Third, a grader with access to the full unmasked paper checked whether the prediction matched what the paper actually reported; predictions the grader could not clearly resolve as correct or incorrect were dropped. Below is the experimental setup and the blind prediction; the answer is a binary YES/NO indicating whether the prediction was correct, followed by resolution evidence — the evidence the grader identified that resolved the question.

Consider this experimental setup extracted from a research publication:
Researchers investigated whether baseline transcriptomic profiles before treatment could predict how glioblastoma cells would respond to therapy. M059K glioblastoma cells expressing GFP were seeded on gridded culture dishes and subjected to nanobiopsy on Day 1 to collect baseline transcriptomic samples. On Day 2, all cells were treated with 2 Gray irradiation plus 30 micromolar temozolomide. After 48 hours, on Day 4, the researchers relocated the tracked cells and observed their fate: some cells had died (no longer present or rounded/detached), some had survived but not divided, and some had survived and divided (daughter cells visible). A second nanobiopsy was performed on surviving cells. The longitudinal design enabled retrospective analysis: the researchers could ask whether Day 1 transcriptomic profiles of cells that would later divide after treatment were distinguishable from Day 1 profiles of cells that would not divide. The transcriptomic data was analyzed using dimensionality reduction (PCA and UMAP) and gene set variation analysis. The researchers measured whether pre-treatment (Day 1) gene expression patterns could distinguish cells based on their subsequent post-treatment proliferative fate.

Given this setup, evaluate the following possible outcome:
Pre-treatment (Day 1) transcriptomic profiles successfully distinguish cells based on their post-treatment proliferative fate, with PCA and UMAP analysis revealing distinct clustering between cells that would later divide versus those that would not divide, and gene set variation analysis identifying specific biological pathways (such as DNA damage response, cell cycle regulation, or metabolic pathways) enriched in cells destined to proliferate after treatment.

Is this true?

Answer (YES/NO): NO